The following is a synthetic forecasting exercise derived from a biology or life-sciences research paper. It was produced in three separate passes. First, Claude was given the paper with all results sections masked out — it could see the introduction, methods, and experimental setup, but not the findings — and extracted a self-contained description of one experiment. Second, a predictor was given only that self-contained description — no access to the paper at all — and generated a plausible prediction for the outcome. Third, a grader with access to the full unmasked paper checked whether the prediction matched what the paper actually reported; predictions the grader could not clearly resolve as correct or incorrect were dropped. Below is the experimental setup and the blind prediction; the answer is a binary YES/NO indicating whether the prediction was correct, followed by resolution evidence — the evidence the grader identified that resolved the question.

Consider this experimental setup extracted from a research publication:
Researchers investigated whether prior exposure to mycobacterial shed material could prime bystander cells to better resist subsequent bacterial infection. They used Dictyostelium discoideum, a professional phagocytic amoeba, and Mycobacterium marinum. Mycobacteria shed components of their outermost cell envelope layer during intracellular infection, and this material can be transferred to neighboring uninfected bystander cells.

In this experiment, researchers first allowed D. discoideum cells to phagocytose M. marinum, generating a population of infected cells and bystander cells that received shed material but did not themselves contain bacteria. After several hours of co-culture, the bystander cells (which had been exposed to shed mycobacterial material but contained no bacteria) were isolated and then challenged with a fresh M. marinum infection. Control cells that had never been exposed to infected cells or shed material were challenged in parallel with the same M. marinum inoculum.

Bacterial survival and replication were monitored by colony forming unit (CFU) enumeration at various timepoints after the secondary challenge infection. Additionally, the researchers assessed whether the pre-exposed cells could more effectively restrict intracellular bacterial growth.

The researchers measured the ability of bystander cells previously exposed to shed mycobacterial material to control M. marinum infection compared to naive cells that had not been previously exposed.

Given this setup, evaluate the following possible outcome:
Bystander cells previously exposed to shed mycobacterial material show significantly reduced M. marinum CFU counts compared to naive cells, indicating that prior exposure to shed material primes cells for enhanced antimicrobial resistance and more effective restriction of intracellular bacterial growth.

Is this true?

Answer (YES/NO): YES